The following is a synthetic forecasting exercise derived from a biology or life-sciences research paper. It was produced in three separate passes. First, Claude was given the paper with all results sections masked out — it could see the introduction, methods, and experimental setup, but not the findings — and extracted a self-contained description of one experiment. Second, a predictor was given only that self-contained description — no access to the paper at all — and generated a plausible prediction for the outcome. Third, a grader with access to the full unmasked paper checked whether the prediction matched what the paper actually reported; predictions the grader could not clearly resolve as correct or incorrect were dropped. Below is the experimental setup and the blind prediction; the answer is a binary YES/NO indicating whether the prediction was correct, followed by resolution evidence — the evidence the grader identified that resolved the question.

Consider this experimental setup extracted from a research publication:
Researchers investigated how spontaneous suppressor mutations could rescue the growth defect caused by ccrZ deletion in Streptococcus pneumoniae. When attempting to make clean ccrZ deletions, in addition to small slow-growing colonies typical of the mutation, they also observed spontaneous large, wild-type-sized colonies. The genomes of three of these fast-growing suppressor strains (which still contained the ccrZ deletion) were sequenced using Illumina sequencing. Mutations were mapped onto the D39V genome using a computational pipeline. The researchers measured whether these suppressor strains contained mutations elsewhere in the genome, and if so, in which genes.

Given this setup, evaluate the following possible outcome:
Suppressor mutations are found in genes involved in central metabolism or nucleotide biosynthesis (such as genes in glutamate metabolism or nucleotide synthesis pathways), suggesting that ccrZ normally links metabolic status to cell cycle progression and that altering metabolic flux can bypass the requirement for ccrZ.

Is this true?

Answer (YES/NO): NO